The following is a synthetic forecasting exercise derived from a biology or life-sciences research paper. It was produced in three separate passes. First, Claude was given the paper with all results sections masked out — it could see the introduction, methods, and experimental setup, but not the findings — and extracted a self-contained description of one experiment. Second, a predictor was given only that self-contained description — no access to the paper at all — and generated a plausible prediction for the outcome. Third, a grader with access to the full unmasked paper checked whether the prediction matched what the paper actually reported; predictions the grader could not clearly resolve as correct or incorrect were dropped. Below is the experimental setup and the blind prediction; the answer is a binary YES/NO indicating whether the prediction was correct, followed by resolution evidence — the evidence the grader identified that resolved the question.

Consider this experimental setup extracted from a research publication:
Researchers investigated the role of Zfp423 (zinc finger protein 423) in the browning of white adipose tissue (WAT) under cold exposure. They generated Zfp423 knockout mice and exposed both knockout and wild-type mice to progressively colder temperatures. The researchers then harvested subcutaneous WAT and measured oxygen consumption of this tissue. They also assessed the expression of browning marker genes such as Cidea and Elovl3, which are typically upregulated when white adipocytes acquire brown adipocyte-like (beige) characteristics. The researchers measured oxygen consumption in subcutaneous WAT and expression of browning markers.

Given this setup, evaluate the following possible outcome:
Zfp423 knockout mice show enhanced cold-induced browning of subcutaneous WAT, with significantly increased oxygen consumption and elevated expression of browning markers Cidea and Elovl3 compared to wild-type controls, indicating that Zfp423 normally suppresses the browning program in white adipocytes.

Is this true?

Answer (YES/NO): NO